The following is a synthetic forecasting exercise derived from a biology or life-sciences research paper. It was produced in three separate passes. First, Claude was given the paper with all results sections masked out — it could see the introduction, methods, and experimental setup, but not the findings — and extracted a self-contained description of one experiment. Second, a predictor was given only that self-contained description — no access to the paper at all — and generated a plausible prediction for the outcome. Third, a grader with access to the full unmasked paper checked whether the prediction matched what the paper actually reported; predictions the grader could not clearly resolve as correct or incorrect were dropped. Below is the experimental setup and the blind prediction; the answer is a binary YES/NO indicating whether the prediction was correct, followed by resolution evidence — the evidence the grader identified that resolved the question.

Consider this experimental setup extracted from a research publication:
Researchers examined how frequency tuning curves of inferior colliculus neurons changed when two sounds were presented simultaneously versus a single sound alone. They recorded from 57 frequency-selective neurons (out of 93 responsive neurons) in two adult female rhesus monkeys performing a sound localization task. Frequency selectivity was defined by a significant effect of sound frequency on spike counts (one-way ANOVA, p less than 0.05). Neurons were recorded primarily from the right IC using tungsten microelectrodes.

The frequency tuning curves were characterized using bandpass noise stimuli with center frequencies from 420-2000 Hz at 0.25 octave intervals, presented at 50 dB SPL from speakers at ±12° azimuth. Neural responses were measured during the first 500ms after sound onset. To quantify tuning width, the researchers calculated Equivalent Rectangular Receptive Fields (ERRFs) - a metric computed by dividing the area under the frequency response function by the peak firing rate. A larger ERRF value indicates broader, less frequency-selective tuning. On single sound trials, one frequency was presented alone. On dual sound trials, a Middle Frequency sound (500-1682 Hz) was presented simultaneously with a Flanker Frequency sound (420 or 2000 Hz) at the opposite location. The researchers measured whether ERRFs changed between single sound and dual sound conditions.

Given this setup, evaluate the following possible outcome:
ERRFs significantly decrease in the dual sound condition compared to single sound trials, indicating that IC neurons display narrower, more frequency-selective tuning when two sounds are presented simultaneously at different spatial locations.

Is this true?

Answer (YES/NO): NO